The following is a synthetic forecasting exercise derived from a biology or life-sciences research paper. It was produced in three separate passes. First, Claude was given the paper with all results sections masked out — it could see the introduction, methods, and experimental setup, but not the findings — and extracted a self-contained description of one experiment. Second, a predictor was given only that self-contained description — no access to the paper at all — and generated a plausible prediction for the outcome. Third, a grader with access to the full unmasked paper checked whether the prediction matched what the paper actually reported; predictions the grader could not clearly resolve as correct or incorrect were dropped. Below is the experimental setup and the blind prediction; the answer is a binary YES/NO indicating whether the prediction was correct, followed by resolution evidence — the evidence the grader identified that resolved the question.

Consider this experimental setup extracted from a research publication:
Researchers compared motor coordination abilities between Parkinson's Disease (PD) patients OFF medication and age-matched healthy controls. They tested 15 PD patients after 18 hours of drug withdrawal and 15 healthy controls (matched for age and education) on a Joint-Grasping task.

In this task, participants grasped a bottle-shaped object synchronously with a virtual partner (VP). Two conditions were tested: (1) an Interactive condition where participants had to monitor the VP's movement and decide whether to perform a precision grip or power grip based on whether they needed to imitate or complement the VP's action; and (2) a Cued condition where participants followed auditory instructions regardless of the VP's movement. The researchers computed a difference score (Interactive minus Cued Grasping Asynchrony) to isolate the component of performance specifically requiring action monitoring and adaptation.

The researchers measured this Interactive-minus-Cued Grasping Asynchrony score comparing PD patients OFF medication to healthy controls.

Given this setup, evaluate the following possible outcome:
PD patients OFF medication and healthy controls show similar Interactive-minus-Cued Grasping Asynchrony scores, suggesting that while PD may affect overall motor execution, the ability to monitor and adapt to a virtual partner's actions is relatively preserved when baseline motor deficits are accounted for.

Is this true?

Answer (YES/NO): NO